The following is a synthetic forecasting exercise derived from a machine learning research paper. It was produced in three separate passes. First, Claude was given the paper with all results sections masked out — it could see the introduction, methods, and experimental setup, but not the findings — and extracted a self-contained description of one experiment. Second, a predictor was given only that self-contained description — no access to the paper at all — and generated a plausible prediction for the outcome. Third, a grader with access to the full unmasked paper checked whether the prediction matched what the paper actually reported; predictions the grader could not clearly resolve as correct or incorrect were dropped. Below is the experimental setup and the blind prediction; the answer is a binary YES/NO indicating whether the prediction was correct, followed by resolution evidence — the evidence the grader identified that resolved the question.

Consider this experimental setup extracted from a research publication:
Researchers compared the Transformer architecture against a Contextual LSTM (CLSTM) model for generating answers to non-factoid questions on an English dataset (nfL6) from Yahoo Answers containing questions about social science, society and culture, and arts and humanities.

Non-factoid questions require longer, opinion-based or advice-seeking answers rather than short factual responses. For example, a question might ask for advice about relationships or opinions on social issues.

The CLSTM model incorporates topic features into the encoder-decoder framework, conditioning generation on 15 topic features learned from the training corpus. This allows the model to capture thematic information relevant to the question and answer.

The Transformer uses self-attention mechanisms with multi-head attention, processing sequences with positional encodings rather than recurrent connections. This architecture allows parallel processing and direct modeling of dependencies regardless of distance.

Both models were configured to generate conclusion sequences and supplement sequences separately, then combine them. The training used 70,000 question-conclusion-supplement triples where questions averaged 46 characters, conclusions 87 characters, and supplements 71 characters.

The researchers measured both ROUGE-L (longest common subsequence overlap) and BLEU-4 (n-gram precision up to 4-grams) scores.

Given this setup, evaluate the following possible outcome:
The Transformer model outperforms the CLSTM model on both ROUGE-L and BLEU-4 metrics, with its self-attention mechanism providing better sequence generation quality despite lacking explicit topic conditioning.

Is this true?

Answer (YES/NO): NO